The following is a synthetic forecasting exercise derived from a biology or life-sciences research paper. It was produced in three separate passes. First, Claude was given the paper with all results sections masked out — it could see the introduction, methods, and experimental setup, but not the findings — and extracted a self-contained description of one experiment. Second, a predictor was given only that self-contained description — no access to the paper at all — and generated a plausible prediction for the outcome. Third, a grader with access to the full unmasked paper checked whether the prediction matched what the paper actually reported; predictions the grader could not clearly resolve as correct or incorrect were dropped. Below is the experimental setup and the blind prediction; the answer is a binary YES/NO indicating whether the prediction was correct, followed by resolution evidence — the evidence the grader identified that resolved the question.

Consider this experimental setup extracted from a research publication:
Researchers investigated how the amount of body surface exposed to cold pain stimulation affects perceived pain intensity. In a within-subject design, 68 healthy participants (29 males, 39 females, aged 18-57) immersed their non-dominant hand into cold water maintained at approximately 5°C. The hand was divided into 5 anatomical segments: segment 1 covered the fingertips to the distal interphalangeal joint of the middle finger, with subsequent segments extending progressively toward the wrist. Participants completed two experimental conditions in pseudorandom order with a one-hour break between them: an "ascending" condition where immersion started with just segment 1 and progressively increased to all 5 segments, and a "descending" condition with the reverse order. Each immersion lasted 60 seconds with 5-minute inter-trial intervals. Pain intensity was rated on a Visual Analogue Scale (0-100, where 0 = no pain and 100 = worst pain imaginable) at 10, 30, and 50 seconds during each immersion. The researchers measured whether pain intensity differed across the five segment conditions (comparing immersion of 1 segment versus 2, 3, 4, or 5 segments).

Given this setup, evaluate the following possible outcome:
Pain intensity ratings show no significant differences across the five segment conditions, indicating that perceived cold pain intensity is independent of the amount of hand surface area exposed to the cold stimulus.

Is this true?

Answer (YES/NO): NO